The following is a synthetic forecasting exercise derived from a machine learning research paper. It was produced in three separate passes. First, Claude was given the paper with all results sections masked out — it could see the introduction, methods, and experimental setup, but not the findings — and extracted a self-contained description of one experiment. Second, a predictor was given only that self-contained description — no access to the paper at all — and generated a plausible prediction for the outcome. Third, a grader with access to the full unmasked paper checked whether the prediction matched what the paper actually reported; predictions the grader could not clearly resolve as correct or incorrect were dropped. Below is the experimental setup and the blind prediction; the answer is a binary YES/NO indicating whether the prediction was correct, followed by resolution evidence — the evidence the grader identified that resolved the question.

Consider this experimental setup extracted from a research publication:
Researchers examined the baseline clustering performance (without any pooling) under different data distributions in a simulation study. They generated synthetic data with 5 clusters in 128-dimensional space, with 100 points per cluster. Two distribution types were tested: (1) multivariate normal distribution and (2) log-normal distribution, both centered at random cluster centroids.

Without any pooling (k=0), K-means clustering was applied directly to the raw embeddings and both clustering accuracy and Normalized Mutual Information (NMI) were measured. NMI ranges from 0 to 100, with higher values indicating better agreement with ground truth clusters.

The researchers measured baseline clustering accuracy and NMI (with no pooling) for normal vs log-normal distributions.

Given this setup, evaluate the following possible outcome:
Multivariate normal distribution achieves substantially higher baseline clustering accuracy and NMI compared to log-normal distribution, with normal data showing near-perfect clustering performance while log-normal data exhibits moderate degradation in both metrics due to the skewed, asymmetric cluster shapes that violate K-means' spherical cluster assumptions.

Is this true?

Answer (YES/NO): NO